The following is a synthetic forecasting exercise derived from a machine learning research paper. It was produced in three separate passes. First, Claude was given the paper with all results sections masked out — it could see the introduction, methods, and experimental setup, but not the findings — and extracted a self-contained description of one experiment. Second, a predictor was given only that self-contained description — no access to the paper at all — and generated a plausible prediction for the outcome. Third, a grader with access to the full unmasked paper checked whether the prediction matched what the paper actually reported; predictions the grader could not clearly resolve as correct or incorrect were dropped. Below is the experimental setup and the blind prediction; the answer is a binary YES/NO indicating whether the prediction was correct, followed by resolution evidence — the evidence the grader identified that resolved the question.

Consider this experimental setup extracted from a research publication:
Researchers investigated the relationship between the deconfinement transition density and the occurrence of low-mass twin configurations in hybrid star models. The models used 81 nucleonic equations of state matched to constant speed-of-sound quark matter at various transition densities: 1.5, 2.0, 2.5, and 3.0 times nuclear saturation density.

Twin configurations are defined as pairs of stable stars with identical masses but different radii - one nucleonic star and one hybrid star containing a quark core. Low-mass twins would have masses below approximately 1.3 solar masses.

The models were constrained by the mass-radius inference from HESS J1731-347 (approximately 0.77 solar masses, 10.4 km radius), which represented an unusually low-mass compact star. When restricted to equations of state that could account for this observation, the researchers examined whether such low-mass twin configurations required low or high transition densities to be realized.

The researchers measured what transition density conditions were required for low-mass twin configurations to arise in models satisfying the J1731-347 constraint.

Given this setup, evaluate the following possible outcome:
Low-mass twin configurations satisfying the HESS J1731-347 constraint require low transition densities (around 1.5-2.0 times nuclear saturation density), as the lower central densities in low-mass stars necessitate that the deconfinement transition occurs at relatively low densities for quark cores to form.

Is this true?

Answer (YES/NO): YES